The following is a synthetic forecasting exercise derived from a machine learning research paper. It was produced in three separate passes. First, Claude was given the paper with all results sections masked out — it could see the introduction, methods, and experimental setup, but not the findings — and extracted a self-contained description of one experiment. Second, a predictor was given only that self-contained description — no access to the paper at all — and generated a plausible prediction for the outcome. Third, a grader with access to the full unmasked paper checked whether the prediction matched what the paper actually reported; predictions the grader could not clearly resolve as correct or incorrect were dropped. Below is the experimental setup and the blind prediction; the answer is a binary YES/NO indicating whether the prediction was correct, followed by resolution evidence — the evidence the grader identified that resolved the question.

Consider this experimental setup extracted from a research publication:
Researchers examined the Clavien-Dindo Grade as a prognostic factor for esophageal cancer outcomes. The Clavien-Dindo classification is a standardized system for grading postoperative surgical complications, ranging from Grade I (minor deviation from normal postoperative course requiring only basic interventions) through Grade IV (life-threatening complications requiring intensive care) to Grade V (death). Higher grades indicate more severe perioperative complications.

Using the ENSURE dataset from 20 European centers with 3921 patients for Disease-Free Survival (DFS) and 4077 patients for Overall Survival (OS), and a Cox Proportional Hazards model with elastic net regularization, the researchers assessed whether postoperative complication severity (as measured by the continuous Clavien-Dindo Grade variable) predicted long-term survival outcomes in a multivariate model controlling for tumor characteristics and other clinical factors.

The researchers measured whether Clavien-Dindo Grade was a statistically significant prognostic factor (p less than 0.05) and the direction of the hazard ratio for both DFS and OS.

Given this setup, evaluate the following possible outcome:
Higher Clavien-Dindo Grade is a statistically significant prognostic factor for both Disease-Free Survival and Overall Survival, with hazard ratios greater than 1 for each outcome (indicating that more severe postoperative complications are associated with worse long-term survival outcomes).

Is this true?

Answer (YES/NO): YES